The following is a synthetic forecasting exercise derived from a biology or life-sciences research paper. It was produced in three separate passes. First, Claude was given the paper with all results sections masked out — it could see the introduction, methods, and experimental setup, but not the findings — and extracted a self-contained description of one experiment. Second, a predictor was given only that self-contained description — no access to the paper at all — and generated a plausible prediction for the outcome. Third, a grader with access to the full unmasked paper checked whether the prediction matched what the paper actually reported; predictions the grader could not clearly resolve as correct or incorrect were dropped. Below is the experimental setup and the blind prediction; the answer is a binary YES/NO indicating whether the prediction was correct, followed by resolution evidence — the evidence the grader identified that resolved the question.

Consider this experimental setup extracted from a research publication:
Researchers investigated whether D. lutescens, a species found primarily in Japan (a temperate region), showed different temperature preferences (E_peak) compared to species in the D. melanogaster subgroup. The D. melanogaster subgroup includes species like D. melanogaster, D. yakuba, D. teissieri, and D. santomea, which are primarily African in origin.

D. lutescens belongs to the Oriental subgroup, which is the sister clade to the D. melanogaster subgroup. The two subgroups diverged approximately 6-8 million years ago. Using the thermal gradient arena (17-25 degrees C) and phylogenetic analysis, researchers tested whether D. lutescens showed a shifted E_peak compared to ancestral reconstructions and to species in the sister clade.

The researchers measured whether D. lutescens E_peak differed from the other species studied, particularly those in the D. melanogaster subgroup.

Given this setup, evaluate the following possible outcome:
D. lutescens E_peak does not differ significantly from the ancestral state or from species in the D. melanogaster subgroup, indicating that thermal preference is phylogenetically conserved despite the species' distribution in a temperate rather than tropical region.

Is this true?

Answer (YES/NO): NO